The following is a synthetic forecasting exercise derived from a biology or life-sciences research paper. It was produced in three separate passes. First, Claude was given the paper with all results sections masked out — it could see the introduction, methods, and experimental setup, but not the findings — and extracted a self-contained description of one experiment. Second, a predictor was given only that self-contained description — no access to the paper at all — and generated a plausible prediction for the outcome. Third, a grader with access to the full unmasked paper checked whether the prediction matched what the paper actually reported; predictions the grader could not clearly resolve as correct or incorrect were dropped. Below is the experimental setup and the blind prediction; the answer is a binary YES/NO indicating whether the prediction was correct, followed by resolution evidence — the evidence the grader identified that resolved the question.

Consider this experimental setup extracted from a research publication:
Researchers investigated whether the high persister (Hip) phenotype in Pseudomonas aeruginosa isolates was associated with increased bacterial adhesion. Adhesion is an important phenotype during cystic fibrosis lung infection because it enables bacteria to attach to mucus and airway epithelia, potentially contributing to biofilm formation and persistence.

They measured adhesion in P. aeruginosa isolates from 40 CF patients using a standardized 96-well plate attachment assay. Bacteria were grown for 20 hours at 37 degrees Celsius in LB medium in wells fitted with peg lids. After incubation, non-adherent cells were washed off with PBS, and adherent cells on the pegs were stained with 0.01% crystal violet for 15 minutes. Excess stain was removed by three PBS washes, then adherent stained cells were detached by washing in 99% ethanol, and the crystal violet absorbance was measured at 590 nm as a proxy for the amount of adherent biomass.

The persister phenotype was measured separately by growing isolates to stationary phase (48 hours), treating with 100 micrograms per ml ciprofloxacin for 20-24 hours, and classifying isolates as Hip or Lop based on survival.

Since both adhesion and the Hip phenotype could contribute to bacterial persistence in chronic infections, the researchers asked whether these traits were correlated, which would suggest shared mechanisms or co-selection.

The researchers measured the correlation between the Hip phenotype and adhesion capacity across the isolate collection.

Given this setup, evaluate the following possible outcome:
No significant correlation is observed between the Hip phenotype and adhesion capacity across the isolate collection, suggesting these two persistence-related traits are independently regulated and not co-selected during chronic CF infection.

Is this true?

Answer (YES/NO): YES